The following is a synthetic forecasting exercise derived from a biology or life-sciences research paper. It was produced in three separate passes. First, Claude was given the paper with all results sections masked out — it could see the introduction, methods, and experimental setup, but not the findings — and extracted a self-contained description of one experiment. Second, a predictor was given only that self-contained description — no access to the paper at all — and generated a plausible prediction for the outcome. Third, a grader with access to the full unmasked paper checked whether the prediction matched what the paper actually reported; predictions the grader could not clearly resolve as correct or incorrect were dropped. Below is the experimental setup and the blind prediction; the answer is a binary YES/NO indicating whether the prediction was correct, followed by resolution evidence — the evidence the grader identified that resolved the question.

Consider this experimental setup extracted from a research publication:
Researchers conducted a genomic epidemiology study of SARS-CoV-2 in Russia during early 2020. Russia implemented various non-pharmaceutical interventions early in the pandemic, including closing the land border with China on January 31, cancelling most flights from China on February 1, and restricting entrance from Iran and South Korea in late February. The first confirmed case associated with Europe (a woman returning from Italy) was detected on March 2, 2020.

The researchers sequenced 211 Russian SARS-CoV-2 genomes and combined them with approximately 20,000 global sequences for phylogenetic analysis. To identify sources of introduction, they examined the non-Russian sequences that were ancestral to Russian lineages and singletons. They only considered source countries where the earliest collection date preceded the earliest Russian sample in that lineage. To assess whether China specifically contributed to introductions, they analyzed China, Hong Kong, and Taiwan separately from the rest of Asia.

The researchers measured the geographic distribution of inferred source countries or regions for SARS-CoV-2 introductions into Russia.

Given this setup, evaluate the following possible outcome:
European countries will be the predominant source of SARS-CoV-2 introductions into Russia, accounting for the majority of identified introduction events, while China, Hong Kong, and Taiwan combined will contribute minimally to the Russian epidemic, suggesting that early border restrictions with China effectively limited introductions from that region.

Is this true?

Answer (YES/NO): YES